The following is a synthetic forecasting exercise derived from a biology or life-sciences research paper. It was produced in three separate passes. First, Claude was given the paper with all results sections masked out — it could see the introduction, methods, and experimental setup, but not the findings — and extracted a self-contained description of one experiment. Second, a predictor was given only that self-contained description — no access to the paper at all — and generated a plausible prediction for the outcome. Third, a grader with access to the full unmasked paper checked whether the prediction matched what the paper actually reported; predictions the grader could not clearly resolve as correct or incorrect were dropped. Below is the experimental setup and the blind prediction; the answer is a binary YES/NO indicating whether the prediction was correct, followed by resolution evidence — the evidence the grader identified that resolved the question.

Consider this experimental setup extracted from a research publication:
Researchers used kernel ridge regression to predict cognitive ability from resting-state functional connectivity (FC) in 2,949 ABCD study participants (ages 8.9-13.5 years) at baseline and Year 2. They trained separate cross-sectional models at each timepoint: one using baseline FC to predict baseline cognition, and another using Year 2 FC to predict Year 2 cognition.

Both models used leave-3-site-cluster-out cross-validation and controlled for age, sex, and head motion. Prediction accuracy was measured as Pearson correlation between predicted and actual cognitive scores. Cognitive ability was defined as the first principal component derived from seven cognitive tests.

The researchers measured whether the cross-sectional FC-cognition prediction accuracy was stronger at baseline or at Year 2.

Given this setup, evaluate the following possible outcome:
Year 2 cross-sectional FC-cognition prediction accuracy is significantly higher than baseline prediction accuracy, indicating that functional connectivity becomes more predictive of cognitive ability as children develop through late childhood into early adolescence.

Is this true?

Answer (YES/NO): YES